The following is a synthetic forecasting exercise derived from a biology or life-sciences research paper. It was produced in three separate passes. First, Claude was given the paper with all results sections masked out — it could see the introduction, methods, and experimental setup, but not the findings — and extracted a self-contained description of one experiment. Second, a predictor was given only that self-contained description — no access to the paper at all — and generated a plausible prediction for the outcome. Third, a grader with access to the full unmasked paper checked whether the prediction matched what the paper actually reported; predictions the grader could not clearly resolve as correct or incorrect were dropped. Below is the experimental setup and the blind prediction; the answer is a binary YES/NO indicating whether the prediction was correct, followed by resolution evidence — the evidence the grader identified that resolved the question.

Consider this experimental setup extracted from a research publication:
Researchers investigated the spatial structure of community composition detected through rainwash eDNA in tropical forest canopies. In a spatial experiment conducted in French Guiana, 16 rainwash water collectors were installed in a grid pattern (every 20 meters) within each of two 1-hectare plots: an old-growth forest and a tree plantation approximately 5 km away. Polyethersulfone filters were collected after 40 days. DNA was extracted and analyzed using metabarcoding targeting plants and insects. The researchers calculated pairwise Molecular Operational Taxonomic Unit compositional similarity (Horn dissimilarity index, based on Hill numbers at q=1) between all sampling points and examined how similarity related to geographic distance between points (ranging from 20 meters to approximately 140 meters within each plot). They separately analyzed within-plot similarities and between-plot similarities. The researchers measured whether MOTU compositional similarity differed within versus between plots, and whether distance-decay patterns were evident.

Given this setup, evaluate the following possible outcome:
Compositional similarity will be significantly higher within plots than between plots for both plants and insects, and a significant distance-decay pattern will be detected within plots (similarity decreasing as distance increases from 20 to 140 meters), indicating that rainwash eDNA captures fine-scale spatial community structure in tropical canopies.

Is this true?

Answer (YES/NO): NO